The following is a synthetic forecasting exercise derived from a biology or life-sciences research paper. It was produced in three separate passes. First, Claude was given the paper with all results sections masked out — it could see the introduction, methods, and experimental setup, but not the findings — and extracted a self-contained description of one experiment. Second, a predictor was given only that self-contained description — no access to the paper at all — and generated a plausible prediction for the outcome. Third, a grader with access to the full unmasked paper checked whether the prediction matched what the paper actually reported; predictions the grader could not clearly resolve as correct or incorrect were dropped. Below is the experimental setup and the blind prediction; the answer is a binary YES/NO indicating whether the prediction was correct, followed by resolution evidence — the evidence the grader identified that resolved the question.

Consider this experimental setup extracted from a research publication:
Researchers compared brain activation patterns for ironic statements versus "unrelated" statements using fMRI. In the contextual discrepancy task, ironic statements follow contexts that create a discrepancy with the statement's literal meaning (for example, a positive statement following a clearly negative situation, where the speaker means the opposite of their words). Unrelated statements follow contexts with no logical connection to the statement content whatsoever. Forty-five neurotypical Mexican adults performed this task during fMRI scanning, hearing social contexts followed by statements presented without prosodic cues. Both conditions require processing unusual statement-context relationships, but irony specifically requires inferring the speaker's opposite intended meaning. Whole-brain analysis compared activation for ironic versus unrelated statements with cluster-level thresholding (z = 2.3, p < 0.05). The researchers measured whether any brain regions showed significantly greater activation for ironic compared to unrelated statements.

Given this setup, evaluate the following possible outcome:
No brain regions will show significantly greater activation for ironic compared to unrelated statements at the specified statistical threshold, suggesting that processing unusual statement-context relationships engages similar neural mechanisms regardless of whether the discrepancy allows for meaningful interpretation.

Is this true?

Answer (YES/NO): NO